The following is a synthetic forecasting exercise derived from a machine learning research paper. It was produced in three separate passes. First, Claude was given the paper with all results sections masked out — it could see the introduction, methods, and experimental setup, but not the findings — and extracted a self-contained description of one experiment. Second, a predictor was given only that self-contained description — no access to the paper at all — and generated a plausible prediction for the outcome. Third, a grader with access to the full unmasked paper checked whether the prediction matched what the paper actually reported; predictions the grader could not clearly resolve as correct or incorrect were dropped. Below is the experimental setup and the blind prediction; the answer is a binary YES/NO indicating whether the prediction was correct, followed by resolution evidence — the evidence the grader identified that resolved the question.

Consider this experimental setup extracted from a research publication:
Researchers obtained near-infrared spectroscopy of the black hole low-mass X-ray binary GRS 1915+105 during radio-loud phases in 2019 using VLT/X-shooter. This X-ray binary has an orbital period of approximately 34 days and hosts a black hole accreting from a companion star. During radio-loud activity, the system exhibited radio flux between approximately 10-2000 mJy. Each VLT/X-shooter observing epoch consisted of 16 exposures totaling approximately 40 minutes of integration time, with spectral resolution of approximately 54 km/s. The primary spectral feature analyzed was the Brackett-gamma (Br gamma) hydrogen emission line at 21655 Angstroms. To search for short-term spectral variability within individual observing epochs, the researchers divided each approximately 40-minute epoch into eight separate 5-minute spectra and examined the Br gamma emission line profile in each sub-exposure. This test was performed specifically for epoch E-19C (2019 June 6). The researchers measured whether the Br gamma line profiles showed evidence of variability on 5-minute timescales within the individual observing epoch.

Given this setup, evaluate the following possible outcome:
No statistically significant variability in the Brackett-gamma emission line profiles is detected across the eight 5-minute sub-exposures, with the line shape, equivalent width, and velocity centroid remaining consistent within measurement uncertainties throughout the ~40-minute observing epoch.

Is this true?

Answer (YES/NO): YES